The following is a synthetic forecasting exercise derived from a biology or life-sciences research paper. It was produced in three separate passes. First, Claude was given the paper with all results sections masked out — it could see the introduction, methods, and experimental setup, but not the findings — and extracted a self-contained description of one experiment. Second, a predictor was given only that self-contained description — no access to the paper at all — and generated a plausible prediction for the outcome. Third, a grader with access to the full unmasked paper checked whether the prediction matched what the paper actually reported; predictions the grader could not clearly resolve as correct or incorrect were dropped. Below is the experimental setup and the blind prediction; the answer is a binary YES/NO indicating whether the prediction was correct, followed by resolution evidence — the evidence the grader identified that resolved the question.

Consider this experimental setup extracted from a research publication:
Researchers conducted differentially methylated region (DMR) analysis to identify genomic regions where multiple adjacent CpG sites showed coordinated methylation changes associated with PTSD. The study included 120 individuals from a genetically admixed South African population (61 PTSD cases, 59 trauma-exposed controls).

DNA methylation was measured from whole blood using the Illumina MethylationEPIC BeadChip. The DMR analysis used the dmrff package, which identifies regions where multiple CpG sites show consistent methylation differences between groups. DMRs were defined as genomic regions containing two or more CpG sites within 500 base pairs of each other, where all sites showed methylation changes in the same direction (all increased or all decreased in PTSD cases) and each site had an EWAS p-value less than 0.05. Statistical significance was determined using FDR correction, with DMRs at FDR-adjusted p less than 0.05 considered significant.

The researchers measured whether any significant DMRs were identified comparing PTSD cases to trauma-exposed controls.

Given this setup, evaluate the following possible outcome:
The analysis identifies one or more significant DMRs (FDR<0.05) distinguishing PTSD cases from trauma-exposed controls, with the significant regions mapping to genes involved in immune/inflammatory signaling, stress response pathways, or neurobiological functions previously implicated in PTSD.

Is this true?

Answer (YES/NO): YES